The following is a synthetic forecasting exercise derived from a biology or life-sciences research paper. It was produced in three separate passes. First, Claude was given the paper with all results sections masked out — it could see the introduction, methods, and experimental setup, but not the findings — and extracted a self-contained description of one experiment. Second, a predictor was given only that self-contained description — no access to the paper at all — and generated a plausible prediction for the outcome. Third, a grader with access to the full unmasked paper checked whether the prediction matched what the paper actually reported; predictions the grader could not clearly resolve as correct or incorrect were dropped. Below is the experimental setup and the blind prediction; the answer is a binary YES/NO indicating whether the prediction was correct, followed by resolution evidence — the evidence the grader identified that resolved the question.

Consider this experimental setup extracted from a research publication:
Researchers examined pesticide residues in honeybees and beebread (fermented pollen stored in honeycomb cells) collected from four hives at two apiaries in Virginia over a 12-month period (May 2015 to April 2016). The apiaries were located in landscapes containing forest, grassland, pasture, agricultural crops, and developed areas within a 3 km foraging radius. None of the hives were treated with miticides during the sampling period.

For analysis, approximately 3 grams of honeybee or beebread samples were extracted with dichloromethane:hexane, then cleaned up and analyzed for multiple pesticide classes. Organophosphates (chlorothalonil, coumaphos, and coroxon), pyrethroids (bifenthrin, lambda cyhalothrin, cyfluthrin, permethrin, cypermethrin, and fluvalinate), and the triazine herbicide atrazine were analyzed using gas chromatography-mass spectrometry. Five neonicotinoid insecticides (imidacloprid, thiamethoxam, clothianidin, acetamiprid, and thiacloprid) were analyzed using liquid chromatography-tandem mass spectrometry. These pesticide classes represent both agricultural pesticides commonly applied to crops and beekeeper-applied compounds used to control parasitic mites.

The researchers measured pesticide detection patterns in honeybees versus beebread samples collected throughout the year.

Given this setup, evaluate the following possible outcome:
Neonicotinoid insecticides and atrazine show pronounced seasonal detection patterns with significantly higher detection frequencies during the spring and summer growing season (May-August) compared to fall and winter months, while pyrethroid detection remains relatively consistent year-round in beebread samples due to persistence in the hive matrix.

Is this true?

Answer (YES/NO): NO